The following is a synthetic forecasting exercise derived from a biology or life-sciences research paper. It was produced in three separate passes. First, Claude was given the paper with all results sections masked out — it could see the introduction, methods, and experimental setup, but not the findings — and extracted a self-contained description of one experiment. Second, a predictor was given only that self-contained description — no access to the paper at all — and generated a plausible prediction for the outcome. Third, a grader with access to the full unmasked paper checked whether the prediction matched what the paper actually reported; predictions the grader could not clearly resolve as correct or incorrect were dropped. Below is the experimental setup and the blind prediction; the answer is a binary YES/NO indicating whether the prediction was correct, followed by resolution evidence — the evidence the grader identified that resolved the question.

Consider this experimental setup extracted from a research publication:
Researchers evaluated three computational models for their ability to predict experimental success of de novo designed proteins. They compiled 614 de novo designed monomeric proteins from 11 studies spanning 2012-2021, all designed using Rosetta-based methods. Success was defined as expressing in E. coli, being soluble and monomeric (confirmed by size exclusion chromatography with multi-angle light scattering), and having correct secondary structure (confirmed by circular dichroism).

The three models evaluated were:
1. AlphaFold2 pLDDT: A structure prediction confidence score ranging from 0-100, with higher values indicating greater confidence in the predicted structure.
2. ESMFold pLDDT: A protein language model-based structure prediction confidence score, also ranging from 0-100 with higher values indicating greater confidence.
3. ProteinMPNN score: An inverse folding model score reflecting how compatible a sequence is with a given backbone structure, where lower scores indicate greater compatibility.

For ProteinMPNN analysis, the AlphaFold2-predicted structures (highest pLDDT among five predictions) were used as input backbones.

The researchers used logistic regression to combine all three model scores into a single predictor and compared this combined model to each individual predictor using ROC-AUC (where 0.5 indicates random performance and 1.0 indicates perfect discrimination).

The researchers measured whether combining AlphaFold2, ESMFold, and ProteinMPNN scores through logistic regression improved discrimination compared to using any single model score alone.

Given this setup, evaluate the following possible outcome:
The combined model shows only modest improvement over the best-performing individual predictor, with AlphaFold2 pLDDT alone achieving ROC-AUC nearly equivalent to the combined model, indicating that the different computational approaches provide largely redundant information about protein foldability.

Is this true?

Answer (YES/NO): NO